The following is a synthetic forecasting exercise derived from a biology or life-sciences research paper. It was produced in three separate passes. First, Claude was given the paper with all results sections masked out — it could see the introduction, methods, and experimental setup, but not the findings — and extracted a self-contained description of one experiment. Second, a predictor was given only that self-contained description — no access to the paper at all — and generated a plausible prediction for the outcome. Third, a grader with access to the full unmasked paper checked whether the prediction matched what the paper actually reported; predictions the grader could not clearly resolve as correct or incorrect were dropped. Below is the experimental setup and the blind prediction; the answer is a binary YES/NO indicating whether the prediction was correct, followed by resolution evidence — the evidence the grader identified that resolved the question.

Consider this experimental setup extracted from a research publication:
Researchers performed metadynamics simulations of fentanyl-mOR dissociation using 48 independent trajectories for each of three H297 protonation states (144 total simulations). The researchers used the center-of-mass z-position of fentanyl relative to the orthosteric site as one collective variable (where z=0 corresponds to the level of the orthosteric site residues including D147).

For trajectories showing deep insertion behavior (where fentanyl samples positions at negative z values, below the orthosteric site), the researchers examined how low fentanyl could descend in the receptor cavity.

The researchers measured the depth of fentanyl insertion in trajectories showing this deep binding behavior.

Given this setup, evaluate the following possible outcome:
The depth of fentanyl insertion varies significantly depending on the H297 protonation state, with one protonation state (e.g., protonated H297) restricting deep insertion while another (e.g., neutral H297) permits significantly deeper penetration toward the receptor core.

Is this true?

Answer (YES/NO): YES